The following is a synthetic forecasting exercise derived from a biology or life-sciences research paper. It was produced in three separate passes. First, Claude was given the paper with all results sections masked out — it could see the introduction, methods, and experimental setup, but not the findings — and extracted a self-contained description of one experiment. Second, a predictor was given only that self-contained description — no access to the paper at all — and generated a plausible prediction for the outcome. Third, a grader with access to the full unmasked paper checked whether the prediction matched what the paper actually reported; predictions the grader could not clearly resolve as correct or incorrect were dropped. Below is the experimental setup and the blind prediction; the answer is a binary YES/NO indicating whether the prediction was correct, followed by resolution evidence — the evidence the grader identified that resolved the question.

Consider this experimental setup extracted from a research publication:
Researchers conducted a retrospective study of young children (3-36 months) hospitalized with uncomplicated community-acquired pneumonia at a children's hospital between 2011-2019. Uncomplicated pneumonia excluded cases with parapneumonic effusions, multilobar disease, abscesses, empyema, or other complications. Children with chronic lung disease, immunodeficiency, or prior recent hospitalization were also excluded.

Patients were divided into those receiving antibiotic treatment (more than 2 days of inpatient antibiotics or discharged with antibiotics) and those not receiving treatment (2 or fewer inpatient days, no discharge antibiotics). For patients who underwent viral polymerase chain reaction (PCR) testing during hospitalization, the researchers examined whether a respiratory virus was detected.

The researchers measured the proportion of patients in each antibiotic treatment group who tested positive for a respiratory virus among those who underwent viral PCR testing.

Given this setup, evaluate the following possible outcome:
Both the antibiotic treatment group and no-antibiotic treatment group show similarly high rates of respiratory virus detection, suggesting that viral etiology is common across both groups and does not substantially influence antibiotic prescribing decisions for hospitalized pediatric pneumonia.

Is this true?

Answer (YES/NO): NO